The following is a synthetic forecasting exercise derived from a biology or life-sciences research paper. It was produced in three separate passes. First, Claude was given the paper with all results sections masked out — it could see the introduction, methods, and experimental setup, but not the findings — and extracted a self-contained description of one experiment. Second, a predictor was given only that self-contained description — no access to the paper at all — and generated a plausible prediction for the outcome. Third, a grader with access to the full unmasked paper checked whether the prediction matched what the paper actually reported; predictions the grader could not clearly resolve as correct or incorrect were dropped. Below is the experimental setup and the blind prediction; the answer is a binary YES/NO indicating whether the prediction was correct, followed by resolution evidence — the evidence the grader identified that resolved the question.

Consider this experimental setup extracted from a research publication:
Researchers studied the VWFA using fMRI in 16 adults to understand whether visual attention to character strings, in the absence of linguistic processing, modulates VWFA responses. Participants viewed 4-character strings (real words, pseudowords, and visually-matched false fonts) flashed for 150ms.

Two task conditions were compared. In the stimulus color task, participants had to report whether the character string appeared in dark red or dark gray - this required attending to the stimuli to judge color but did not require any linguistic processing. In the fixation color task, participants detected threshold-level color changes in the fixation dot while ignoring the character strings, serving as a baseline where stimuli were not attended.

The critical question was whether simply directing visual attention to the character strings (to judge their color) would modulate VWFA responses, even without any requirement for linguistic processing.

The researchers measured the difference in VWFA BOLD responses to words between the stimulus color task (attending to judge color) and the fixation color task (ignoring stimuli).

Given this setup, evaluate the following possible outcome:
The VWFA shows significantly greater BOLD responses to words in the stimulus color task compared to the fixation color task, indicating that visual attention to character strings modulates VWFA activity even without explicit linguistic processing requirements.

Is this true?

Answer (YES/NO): NO